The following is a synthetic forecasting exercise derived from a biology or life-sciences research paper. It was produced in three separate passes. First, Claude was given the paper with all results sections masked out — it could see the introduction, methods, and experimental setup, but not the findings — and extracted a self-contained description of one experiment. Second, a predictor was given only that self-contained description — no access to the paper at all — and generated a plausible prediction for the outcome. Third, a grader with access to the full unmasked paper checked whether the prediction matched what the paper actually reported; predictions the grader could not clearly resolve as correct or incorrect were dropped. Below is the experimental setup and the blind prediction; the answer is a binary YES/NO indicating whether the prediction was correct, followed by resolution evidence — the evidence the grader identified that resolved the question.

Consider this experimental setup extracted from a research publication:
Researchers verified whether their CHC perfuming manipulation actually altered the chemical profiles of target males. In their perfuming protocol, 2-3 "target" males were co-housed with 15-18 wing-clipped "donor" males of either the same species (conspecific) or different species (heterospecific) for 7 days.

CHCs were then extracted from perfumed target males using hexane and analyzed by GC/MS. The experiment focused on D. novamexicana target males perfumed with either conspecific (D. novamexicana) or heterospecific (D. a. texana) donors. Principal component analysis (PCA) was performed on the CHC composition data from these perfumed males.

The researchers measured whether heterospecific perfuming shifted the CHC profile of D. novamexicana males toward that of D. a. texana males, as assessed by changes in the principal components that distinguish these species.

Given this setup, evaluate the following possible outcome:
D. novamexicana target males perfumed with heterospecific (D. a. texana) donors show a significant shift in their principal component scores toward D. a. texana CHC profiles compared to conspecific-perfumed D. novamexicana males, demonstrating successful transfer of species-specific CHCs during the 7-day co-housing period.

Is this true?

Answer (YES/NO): YES